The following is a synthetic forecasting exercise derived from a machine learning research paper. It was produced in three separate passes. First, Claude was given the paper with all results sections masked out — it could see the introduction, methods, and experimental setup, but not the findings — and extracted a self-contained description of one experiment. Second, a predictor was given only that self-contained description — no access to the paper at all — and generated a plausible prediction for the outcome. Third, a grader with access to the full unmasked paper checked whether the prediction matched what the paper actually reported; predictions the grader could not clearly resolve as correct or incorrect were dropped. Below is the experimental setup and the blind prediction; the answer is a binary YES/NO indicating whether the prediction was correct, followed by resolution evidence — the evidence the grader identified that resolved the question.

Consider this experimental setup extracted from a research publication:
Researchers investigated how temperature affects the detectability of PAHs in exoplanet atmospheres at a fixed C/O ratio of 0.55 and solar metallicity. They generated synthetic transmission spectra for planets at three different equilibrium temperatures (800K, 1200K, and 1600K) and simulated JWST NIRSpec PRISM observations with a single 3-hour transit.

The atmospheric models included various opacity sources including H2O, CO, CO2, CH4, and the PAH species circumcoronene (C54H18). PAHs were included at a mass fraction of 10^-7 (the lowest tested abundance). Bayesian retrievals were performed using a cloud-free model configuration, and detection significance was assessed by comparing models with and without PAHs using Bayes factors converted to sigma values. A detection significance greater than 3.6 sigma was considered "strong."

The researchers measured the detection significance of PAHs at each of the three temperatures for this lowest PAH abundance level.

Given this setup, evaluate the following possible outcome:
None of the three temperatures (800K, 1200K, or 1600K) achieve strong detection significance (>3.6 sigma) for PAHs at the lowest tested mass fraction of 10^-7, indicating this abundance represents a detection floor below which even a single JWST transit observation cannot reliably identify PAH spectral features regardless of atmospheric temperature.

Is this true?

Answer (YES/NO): NO